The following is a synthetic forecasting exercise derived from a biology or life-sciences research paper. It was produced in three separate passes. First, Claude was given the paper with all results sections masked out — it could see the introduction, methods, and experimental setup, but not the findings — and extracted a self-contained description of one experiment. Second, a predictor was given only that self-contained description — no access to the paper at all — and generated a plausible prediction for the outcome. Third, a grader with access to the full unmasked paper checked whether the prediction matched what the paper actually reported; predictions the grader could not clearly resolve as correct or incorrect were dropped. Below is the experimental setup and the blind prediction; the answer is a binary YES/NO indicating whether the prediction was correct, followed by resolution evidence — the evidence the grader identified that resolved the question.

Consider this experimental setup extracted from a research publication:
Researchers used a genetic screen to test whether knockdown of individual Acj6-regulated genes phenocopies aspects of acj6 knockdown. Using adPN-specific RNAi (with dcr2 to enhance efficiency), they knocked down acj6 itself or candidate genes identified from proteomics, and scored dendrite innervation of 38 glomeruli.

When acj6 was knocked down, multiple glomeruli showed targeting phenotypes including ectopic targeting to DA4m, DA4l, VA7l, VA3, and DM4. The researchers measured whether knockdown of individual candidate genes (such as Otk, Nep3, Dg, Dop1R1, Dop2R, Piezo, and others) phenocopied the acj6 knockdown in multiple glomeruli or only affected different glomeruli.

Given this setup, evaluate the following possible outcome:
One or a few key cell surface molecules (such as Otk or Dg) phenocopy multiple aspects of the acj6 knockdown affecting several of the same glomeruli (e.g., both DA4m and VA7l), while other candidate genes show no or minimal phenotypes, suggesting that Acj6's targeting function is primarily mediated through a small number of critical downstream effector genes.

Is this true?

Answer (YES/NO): NO